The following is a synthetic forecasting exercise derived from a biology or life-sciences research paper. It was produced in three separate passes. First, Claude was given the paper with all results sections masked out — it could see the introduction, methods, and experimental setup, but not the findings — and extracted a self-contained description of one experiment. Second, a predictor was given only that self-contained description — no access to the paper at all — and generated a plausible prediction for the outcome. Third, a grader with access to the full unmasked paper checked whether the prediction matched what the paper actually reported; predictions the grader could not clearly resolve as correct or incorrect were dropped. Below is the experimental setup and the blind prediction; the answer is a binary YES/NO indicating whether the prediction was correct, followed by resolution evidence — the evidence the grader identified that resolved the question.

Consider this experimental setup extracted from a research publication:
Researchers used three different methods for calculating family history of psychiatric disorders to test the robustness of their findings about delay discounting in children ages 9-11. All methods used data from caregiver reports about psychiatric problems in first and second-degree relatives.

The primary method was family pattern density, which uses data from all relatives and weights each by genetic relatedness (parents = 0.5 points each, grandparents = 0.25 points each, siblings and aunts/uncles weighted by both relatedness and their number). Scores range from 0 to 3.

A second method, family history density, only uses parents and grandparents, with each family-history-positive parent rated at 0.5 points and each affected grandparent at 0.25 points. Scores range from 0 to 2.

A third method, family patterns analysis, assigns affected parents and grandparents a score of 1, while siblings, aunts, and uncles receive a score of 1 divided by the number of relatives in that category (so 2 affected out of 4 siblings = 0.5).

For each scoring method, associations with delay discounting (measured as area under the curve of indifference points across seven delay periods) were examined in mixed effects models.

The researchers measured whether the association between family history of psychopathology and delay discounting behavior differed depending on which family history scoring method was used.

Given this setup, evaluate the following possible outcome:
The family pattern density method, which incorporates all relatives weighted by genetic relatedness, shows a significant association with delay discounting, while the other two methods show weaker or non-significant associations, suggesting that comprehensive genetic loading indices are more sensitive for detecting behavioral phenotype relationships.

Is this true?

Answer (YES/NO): NO